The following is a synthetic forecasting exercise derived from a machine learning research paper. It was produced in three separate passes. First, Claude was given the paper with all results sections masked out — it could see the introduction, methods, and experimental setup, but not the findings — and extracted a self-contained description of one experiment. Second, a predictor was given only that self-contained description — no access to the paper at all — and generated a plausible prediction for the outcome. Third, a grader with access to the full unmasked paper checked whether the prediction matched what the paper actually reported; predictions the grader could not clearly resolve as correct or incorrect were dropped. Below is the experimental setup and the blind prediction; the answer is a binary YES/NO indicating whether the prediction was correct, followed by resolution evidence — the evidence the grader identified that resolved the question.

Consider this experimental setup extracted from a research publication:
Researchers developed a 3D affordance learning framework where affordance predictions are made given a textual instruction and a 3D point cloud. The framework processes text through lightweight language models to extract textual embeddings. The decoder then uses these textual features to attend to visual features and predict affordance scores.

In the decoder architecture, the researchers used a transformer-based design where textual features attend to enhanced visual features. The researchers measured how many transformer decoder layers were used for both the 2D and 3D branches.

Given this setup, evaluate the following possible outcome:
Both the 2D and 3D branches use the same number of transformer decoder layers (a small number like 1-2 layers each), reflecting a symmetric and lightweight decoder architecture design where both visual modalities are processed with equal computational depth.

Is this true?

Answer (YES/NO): NO